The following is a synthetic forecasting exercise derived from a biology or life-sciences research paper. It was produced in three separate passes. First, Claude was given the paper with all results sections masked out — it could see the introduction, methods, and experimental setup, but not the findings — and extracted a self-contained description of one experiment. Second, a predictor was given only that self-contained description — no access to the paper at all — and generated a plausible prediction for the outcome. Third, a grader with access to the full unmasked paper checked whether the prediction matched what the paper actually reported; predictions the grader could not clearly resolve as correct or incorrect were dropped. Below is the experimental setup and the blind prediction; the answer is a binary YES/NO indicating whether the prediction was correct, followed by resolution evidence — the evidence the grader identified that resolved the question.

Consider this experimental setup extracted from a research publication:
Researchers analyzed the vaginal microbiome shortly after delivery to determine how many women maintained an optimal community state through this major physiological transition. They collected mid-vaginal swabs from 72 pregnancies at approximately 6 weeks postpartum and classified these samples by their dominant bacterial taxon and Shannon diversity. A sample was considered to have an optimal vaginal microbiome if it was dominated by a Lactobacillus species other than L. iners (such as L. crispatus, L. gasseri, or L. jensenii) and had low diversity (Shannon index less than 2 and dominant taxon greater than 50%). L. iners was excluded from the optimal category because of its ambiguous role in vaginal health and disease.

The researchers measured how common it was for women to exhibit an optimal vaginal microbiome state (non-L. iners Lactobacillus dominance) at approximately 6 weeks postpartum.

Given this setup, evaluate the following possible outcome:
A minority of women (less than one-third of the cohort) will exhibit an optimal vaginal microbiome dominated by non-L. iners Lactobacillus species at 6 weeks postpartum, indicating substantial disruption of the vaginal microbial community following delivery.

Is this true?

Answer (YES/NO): YES